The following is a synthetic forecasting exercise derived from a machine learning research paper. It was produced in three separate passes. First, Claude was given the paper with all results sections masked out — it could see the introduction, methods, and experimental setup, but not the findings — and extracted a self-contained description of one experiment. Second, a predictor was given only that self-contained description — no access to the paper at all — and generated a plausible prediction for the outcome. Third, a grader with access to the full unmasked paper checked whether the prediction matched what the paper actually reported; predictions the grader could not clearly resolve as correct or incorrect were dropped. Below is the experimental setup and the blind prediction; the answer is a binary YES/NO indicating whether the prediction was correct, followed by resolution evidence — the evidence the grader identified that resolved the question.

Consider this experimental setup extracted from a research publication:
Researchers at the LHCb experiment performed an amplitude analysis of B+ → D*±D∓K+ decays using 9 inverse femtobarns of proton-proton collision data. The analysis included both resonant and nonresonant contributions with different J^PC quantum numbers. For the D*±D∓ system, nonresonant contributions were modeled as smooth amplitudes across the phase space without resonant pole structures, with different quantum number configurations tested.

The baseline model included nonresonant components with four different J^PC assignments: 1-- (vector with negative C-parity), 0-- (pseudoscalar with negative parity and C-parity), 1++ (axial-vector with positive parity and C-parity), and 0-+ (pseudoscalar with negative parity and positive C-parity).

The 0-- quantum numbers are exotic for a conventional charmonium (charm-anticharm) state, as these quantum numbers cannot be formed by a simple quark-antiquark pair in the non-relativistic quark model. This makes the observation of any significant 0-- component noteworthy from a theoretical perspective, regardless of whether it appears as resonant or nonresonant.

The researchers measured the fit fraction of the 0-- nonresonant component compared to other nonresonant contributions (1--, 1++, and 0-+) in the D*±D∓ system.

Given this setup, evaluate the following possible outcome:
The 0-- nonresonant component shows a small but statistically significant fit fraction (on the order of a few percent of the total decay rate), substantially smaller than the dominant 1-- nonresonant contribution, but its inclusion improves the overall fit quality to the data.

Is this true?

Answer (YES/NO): NO